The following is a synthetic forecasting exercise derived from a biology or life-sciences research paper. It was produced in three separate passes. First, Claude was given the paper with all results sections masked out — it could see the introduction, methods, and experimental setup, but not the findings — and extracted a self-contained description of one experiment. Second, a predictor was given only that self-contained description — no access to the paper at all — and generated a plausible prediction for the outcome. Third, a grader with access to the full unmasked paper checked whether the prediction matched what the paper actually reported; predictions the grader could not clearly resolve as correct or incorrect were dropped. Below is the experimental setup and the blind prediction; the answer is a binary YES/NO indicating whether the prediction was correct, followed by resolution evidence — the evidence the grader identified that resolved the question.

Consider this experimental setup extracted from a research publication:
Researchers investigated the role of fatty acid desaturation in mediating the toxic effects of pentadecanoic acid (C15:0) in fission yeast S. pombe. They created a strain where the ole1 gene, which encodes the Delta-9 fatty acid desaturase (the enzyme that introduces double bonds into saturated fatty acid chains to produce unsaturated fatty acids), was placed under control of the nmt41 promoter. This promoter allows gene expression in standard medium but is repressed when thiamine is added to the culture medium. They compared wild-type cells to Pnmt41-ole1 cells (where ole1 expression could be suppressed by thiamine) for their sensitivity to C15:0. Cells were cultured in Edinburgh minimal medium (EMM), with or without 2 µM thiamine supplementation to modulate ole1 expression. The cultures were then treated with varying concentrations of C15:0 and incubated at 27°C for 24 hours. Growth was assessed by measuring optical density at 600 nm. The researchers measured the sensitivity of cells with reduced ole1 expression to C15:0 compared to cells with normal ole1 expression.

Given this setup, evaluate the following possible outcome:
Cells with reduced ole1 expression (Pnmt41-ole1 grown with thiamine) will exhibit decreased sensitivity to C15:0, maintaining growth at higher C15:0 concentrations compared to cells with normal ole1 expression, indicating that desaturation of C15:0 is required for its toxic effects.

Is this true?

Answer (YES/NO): NO